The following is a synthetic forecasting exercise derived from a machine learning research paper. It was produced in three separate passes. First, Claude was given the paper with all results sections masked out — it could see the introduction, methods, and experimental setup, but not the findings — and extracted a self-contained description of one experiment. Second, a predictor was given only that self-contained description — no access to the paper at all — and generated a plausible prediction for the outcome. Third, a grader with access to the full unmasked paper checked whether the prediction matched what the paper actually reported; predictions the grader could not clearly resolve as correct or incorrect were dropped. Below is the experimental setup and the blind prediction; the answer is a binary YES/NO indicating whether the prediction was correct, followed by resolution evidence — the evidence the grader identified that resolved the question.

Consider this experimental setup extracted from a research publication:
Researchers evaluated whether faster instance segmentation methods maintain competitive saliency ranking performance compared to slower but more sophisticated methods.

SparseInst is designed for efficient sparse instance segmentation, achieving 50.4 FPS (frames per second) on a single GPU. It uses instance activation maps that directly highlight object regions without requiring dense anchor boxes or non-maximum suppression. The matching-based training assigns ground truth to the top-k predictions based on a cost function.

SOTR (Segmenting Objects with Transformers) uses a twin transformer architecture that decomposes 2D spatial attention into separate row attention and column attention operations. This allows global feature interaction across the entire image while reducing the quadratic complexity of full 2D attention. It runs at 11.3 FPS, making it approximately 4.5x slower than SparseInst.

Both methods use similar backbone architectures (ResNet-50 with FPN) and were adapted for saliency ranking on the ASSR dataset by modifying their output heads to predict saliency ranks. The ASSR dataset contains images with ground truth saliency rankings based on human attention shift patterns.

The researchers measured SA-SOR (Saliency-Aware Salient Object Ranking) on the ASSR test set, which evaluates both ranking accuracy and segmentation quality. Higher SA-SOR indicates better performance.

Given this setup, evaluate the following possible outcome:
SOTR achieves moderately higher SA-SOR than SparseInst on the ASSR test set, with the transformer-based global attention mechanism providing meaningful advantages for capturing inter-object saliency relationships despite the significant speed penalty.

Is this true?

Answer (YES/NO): YES